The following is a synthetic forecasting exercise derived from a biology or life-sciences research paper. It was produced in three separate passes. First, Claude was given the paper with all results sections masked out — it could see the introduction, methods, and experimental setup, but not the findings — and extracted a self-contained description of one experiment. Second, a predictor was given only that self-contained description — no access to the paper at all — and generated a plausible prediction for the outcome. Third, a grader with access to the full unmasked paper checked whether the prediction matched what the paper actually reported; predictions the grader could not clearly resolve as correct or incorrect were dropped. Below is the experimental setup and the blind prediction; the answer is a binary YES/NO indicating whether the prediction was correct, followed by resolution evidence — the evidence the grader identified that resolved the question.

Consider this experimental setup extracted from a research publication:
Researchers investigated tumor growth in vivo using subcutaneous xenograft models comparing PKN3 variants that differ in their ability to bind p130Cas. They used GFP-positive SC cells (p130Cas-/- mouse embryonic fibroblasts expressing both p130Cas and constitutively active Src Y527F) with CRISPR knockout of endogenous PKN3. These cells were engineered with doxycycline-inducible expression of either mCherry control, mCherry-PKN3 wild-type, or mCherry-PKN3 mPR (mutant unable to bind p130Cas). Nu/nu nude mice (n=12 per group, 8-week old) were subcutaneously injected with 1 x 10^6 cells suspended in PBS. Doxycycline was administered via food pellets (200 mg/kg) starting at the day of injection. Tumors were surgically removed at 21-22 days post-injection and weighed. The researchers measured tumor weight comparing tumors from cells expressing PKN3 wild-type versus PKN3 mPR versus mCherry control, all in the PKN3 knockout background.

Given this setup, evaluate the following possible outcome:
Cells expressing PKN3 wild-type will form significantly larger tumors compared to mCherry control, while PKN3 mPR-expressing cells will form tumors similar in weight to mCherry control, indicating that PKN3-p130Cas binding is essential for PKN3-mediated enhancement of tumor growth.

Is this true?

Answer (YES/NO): YES